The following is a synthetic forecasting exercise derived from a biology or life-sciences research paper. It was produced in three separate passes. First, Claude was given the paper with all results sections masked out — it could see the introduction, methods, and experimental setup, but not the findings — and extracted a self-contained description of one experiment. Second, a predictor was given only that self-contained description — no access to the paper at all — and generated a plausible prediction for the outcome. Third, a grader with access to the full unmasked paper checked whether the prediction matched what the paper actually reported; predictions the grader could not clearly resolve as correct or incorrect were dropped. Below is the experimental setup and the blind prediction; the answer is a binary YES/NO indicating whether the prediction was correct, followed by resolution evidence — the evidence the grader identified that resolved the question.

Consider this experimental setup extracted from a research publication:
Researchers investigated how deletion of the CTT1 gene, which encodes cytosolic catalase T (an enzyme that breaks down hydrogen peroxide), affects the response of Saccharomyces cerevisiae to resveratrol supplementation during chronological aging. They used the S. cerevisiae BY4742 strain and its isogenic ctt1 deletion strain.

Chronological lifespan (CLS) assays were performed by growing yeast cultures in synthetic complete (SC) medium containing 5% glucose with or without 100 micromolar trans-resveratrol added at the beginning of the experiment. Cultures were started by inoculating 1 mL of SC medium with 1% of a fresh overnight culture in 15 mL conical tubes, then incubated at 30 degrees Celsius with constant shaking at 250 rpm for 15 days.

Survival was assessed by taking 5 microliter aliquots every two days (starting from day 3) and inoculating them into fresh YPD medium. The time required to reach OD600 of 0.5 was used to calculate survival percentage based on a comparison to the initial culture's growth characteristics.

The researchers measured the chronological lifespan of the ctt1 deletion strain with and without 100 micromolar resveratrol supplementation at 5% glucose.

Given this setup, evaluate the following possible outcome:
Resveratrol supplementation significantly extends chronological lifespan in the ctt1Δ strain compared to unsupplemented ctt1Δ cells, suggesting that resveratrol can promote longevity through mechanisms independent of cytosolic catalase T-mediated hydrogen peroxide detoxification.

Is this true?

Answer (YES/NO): NO